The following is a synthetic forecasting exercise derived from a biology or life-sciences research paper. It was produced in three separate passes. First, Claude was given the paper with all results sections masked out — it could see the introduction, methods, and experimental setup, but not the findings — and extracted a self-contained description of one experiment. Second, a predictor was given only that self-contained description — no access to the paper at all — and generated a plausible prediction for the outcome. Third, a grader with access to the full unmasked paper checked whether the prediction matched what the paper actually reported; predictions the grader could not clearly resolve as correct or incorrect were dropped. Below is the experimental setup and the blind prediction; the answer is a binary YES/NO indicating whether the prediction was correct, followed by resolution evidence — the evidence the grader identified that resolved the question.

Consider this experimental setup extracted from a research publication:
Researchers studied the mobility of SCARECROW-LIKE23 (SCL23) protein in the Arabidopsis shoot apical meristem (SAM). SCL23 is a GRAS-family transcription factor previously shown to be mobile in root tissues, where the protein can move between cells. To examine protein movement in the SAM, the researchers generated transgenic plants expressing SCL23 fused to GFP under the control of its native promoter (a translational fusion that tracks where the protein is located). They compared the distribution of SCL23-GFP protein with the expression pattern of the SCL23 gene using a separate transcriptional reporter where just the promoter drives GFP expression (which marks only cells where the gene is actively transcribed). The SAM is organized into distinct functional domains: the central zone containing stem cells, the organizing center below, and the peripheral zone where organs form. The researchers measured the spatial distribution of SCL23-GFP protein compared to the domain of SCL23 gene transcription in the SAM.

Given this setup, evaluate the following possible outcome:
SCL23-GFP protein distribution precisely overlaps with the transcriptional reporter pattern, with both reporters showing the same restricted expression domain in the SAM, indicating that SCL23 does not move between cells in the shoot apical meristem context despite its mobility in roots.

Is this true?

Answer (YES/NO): NO